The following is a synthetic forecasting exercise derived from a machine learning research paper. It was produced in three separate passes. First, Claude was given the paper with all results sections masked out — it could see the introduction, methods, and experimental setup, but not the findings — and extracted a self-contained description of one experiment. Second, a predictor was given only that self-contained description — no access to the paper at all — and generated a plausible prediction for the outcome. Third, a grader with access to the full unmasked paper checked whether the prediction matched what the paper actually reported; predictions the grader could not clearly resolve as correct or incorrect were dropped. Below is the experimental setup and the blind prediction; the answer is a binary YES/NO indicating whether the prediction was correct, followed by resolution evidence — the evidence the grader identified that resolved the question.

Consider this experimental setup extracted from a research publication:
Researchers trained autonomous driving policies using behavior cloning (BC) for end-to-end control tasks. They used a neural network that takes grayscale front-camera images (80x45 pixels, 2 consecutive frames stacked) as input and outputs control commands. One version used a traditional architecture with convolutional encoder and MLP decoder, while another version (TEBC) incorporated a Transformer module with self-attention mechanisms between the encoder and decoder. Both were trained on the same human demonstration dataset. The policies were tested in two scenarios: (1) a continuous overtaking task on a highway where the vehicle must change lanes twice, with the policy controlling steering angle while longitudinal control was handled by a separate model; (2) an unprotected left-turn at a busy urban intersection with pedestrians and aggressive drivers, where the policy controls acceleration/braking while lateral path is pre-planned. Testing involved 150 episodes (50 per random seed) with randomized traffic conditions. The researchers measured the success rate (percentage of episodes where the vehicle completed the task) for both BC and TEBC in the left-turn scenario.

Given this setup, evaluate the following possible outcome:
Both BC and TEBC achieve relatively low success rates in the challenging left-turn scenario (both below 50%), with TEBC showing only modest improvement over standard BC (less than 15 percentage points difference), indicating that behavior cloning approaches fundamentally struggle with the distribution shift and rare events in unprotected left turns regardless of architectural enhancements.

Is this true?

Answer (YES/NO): NO